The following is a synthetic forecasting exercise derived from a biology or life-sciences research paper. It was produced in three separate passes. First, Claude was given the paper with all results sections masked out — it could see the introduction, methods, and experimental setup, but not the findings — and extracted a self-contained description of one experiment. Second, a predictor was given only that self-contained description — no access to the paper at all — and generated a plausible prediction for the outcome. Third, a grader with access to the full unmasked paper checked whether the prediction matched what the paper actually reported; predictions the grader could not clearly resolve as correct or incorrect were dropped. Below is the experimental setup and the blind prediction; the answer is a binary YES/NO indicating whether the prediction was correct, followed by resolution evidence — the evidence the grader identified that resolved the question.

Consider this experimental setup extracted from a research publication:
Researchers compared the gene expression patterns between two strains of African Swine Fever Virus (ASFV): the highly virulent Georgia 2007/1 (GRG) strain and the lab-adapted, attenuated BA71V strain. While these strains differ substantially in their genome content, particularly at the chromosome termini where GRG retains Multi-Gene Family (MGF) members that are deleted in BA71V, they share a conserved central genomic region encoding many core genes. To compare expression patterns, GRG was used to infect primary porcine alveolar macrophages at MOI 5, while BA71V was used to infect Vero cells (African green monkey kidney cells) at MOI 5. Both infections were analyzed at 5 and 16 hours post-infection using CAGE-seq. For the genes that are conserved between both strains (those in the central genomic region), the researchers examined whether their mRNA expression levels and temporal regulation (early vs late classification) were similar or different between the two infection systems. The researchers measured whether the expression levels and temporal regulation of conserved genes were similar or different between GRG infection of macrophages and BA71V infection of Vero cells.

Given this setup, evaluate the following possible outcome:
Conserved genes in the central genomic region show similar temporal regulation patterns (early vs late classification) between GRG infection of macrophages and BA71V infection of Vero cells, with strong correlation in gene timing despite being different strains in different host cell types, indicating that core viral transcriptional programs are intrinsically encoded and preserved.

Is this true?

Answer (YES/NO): YES